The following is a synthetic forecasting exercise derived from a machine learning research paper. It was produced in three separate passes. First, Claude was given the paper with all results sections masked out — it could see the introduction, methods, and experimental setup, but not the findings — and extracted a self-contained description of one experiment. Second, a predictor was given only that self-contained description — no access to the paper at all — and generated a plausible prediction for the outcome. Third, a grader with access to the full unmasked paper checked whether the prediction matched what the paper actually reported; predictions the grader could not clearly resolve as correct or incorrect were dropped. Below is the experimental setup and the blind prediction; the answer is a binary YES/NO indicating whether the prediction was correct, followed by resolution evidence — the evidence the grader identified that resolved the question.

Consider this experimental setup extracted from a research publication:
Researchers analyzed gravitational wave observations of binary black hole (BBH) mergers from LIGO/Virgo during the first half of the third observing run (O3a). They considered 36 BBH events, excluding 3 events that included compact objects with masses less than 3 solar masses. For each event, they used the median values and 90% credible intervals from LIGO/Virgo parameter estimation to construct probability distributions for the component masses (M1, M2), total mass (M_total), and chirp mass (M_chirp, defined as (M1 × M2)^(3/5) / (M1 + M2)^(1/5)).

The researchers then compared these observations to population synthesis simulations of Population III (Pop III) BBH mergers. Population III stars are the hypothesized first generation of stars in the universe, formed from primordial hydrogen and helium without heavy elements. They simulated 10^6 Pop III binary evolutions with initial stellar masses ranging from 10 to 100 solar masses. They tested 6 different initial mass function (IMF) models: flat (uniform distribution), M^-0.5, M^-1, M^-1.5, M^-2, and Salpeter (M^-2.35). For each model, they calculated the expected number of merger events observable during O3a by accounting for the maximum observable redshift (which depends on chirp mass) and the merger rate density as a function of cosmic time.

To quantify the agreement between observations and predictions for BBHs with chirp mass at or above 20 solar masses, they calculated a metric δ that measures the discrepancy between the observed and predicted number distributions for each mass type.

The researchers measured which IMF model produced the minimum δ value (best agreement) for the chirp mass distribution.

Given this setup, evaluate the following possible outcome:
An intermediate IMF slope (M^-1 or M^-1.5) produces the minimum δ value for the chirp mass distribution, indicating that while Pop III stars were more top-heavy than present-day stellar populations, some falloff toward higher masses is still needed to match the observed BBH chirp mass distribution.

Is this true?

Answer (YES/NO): YES